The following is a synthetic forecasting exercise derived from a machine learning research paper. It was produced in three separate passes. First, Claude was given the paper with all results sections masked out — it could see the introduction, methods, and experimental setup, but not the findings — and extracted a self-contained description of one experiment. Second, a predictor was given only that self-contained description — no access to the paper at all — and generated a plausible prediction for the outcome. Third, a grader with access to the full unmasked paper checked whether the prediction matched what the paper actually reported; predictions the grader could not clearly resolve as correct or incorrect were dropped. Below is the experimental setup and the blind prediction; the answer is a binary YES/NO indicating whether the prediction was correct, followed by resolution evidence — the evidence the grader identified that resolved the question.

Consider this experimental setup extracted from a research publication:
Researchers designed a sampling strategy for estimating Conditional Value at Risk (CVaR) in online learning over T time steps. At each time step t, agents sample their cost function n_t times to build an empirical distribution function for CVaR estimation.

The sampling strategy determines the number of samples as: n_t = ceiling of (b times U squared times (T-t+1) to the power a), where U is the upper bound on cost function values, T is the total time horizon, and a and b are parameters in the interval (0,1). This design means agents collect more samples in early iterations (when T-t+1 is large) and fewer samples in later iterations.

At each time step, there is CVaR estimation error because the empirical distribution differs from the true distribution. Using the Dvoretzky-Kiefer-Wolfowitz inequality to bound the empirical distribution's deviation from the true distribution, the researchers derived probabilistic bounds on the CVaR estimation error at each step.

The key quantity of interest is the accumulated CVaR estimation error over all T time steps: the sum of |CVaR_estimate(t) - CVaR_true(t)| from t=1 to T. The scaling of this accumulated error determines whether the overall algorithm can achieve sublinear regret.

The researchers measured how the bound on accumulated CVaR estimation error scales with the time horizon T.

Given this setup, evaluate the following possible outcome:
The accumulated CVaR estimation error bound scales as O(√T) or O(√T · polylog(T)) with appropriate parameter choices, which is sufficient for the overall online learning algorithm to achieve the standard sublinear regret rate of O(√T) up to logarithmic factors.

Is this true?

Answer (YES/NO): NO